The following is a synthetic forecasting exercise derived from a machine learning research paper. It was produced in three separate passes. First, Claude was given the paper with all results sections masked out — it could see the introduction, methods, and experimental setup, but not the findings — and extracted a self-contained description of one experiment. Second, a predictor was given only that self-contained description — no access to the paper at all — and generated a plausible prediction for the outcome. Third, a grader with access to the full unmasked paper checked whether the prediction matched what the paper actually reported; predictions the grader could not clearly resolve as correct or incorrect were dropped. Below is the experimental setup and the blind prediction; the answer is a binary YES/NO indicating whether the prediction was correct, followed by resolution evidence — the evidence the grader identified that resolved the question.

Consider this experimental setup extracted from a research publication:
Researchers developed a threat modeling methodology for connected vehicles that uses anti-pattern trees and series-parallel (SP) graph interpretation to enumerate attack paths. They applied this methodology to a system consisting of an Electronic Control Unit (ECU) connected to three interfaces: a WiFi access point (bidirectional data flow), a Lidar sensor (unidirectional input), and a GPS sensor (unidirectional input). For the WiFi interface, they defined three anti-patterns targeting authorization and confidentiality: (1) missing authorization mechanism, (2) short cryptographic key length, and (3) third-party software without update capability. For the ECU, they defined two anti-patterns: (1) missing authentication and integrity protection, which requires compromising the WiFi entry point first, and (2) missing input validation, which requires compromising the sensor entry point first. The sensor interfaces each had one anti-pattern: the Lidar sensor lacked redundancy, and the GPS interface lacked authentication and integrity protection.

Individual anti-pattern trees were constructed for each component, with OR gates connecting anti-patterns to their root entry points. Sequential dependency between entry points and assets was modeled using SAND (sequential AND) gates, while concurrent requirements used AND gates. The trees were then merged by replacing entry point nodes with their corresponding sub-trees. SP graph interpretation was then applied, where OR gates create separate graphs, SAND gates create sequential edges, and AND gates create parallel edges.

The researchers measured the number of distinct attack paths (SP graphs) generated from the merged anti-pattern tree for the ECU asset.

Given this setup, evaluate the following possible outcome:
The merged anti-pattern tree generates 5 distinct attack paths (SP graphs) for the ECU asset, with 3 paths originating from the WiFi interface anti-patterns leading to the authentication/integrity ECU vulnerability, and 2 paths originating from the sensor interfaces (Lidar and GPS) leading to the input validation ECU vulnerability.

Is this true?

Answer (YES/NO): YES